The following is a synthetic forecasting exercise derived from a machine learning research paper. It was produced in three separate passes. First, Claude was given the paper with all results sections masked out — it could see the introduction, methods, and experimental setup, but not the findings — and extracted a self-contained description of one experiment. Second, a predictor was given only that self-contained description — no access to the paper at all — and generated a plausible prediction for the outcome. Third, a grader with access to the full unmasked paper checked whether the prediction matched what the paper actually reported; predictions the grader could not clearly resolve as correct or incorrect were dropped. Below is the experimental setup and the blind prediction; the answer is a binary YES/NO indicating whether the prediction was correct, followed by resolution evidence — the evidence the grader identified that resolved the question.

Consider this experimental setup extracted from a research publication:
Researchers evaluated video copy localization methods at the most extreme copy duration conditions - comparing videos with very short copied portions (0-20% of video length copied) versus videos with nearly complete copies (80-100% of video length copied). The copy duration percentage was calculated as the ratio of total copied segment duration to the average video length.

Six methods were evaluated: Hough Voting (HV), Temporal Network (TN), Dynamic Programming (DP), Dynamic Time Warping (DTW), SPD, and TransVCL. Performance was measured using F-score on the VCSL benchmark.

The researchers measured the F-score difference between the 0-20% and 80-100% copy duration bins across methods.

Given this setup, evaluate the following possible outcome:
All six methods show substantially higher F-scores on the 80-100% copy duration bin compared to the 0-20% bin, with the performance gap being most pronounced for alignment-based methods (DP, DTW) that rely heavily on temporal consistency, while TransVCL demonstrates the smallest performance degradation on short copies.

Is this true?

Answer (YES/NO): NO